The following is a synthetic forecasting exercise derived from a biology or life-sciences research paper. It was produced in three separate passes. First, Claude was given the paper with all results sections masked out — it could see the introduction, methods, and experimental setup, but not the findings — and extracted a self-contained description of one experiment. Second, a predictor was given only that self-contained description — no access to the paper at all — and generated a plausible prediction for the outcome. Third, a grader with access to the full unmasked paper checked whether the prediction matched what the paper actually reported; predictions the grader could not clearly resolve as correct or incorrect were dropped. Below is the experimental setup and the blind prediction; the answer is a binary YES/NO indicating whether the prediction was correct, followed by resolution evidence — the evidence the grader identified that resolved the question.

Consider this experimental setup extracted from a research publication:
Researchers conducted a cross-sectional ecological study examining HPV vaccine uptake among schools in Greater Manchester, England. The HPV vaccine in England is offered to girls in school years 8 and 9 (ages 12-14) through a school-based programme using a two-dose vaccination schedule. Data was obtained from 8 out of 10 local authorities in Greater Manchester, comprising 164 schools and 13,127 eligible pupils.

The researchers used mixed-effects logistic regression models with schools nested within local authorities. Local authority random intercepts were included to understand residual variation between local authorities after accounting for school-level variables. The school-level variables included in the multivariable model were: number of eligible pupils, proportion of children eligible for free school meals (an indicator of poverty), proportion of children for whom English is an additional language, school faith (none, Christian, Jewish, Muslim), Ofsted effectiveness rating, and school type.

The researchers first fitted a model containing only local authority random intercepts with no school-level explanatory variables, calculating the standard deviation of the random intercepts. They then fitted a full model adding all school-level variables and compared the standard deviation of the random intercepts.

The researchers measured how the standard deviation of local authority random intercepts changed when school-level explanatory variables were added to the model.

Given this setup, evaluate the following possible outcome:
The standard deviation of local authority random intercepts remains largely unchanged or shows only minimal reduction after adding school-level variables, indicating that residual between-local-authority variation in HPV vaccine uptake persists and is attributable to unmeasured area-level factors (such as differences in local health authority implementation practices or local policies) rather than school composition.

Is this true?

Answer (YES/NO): NO